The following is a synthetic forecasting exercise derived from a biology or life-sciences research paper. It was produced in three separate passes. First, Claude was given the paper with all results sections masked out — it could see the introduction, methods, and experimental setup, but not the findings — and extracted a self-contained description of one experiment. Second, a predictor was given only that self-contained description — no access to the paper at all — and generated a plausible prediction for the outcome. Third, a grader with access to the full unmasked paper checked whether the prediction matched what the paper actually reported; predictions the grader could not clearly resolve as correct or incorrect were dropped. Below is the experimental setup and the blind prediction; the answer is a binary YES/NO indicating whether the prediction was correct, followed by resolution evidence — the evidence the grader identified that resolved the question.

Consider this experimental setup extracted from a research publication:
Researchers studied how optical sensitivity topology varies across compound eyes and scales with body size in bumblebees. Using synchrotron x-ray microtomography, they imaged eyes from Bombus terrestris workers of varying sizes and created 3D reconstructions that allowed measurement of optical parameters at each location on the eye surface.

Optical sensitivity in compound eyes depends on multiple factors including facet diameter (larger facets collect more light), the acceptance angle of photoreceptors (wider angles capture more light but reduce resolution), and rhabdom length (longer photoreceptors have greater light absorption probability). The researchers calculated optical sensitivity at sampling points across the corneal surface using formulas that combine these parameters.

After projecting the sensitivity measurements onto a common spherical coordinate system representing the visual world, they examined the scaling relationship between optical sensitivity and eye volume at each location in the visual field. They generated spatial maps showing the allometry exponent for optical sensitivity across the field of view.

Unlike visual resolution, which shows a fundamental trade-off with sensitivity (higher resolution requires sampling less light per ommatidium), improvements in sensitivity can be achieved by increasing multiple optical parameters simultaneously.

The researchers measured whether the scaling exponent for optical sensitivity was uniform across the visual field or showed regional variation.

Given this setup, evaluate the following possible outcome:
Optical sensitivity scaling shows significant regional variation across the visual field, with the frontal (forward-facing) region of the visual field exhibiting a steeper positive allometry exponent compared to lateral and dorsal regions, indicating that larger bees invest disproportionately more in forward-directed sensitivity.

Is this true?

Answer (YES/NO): NO